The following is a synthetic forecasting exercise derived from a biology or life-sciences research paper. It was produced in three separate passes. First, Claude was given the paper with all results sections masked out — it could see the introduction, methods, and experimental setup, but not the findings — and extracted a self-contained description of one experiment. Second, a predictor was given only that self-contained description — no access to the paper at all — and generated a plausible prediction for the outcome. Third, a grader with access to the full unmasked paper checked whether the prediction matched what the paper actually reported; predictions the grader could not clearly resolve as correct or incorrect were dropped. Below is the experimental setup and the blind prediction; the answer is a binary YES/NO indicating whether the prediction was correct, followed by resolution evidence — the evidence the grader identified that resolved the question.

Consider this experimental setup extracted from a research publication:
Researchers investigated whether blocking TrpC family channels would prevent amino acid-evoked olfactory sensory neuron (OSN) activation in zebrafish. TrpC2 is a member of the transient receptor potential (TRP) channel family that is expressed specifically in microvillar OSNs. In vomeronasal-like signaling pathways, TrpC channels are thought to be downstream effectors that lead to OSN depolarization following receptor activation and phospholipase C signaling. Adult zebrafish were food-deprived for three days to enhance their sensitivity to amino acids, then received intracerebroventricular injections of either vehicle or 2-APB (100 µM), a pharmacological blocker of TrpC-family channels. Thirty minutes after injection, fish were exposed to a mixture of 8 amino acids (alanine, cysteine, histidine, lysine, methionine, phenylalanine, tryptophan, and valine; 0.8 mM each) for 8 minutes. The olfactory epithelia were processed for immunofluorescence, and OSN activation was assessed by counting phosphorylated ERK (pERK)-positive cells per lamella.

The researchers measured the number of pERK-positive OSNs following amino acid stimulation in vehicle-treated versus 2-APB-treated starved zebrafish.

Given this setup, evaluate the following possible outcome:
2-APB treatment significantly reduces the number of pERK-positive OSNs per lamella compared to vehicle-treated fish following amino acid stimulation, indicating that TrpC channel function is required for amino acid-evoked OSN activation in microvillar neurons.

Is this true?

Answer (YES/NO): YES